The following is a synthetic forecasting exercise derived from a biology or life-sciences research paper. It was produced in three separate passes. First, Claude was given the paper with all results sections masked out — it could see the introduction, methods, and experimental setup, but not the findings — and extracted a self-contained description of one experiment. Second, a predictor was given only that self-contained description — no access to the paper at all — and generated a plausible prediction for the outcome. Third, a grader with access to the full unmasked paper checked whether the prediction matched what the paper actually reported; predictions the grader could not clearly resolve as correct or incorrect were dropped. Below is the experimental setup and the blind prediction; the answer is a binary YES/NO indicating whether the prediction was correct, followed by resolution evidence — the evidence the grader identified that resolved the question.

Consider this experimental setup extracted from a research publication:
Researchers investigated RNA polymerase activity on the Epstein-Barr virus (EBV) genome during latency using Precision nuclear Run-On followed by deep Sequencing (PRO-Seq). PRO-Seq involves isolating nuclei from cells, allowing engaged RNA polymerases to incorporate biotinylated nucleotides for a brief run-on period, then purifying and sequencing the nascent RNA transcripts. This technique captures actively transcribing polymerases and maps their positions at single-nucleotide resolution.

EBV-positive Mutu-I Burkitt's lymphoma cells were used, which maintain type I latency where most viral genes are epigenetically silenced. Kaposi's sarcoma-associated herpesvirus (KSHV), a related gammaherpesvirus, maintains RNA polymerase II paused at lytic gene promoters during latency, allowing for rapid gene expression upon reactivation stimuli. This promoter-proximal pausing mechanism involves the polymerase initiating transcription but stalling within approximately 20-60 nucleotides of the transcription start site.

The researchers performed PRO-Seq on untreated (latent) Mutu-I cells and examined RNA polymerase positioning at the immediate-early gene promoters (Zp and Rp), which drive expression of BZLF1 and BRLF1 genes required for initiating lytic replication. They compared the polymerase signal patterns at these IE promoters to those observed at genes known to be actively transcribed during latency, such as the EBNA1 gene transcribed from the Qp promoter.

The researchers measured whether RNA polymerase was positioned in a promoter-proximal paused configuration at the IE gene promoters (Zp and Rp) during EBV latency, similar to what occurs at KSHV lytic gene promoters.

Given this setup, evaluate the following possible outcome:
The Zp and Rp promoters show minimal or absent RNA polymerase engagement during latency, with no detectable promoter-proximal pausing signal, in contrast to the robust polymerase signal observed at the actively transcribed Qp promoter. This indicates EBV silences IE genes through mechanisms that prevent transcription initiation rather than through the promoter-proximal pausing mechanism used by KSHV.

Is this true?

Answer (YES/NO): YES